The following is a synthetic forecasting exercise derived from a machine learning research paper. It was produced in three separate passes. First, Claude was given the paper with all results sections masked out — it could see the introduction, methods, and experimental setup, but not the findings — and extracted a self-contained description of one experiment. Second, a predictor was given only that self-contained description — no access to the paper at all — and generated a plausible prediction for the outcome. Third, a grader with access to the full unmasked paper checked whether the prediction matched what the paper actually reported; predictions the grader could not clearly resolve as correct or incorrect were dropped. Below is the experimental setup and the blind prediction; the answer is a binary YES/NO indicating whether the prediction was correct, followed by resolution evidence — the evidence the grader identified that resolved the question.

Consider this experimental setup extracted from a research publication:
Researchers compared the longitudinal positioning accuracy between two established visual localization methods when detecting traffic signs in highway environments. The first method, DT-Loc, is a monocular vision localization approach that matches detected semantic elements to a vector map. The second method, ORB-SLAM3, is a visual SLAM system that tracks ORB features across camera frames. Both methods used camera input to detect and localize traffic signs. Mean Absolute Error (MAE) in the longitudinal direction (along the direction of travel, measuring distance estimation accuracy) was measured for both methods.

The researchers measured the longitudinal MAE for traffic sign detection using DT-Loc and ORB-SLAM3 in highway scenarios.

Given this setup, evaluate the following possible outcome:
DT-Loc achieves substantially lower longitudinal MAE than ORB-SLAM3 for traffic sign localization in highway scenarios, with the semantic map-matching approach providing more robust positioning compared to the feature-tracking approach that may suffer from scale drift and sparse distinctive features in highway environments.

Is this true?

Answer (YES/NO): NO